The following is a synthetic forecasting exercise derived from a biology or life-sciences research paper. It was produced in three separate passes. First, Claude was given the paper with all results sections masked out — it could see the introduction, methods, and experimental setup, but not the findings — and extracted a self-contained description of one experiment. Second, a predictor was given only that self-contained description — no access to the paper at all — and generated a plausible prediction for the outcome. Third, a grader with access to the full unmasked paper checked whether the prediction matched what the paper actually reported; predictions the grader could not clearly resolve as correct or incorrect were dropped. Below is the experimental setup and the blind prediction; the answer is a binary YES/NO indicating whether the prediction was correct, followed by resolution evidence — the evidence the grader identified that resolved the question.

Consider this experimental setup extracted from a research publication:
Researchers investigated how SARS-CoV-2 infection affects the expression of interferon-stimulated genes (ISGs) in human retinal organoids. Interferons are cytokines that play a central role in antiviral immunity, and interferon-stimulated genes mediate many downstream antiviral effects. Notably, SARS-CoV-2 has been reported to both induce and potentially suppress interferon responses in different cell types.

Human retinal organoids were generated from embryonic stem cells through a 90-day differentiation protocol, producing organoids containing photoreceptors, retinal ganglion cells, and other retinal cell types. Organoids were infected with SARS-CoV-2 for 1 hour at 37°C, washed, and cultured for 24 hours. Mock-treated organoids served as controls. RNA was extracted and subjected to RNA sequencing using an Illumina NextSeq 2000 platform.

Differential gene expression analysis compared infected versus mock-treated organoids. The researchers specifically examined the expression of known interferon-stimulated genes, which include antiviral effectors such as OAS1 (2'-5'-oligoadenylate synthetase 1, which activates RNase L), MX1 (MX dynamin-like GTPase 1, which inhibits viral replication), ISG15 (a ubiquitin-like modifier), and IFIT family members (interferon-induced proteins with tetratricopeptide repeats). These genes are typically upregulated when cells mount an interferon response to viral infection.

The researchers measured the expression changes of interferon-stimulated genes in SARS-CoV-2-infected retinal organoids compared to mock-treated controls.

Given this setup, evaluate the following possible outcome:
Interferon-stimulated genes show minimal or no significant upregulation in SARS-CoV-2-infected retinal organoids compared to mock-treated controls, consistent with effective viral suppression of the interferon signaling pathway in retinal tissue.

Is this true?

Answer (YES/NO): NO